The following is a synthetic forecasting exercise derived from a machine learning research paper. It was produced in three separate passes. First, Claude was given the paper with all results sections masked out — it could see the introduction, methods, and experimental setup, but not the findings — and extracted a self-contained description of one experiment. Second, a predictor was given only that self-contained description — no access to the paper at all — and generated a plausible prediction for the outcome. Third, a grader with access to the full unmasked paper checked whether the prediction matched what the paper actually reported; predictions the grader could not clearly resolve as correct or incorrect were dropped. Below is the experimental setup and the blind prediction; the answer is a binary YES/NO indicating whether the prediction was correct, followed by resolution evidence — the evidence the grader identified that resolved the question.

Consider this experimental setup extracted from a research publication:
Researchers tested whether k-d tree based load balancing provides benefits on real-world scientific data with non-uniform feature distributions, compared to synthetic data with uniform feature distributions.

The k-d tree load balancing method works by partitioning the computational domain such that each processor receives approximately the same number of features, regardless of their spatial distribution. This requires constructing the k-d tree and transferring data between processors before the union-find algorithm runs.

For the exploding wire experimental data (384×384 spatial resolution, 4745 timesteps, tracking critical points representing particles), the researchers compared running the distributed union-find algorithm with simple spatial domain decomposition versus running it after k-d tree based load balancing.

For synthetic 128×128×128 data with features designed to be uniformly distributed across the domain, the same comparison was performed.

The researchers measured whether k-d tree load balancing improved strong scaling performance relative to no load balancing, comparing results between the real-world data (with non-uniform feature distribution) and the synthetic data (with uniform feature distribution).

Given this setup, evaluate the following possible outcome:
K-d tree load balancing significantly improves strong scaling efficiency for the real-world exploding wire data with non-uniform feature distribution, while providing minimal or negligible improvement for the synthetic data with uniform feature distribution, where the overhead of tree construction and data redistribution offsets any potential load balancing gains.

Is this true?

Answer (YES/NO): YES